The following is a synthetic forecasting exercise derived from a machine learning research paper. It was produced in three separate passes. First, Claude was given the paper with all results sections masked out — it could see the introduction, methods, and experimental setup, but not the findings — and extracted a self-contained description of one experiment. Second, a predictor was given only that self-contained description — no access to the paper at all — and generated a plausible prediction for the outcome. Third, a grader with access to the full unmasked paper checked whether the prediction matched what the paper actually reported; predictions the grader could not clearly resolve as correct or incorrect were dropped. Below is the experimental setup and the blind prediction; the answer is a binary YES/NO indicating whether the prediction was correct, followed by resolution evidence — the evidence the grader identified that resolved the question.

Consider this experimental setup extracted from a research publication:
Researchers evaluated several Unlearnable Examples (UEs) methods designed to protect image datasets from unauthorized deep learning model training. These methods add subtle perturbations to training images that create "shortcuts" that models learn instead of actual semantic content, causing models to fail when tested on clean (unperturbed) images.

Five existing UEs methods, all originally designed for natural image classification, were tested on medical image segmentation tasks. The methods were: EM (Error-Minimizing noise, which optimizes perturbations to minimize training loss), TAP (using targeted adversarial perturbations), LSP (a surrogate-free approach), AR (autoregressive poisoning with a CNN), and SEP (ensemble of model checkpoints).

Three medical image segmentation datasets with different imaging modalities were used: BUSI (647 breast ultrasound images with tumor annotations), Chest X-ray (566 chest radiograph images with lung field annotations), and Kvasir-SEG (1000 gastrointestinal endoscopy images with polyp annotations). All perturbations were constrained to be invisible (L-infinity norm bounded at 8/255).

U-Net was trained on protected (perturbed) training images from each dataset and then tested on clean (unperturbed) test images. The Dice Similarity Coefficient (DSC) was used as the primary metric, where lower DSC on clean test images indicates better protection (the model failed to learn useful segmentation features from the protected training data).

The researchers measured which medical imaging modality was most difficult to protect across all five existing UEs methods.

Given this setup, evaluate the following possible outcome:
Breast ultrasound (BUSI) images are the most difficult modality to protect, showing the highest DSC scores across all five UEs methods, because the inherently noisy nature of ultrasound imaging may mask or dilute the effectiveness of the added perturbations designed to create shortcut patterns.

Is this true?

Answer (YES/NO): NO